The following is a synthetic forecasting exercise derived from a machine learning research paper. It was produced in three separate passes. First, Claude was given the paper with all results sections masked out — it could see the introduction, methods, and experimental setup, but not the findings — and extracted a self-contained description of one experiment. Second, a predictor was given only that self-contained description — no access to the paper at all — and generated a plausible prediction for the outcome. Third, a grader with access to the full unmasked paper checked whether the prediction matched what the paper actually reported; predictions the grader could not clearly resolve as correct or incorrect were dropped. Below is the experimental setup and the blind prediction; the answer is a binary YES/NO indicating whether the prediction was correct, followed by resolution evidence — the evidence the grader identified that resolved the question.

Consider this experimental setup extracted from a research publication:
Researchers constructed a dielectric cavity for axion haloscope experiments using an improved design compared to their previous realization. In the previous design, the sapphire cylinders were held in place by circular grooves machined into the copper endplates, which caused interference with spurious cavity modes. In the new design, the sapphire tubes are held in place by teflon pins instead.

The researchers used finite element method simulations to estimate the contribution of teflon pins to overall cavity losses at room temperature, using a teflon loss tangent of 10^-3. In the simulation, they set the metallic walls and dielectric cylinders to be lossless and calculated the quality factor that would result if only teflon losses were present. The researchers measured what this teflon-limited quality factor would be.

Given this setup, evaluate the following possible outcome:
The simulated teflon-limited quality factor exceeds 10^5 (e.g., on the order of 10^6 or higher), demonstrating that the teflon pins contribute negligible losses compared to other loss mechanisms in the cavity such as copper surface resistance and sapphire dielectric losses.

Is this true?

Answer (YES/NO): YES